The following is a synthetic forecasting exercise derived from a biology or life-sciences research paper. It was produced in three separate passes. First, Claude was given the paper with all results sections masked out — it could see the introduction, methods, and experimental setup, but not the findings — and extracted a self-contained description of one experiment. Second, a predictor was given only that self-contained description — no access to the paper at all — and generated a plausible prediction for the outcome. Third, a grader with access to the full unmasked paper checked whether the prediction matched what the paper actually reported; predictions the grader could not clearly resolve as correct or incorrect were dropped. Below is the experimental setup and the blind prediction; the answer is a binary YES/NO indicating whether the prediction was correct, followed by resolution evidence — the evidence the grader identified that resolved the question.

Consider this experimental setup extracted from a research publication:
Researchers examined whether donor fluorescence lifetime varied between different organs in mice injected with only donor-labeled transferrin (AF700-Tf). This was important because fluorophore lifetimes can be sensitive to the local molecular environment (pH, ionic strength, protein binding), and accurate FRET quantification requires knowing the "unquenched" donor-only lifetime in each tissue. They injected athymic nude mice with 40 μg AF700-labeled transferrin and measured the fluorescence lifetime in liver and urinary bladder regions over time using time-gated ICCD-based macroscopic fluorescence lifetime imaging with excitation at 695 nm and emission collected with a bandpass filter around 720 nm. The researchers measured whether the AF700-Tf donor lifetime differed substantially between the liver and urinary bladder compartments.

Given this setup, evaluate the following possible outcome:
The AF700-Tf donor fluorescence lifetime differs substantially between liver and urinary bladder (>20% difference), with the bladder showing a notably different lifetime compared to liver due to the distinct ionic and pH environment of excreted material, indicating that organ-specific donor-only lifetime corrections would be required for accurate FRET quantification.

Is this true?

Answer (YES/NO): NO